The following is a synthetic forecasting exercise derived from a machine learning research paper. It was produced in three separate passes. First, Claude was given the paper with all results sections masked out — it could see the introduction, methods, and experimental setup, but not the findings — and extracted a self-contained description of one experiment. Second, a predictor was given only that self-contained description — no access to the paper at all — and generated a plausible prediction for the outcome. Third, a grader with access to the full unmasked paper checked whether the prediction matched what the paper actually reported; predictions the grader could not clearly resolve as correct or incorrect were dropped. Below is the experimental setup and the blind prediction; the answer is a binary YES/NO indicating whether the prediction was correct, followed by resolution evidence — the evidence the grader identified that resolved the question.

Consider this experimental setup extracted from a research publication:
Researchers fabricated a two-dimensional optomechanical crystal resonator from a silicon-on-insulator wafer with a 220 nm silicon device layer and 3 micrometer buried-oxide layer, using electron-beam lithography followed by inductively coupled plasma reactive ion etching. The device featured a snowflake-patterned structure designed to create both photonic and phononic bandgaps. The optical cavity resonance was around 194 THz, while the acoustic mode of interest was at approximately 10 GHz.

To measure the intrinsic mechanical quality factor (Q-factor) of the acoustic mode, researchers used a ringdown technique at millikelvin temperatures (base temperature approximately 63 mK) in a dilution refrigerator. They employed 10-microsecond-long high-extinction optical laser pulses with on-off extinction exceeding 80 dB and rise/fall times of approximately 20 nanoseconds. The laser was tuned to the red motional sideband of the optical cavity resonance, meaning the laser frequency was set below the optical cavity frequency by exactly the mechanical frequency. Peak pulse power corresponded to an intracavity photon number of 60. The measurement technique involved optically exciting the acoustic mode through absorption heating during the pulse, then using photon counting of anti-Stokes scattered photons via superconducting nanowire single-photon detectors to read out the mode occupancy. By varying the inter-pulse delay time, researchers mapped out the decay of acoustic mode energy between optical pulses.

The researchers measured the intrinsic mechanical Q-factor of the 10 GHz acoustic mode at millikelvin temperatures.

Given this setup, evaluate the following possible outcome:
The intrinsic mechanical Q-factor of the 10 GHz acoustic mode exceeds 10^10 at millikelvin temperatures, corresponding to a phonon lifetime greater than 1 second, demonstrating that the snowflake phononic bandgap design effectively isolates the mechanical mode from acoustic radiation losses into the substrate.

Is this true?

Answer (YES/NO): NO